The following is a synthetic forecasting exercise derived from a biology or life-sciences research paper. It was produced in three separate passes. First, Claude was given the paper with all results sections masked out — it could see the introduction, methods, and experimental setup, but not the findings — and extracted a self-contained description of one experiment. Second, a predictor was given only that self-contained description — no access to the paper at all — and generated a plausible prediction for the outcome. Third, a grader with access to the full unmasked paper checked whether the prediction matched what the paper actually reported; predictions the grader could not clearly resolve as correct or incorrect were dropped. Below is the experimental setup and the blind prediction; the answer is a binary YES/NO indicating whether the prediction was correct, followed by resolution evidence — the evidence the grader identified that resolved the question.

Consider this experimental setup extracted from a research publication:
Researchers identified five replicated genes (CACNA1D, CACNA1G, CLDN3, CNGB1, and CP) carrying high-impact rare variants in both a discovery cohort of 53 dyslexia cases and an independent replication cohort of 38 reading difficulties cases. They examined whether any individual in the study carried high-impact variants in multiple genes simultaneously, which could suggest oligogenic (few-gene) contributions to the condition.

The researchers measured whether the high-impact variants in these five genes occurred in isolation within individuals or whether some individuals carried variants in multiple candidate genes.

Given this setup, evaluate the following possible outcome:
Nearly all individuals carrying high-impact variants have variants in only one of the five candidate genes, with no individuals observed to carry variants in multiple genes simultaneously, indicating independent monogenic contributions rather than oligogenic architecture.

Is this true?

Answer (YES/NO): NO